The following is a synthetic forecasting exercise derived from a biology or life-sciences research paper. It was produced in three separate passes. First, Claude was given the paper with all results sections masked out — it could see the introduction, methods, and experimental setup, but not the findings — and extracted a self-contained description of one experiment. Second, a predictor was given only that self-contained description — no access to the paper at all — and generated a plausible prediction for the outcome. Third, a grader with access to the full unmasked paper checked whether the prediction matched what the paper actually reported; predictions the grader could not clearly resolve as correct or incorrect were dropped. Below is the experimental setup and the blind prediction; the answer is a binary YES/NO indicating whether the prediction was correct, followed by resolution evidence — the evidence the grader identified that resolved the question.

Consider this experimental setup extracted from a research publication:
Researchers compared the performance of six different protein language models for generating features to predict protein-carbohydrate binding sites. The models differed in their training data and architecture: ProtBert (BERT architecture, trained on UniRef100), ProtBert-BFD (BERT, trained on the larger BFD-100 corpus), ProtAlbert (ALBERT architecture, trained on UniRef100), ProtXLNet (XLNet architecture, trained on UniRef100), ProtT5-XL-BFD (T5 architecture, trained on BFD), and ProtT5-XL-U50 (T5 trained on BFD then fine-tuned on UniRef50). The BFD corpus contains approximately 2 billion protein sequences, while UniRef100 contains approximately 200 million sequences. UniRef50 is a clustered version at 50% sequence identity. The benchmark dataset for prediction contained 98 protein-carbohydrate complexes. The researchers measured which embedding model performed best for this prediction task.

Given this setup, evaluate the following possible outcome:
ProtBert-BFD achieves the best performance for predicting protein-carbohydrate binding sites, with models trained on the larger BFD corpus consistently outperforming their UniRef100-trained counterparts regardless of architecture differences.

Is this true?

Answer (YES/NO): NO